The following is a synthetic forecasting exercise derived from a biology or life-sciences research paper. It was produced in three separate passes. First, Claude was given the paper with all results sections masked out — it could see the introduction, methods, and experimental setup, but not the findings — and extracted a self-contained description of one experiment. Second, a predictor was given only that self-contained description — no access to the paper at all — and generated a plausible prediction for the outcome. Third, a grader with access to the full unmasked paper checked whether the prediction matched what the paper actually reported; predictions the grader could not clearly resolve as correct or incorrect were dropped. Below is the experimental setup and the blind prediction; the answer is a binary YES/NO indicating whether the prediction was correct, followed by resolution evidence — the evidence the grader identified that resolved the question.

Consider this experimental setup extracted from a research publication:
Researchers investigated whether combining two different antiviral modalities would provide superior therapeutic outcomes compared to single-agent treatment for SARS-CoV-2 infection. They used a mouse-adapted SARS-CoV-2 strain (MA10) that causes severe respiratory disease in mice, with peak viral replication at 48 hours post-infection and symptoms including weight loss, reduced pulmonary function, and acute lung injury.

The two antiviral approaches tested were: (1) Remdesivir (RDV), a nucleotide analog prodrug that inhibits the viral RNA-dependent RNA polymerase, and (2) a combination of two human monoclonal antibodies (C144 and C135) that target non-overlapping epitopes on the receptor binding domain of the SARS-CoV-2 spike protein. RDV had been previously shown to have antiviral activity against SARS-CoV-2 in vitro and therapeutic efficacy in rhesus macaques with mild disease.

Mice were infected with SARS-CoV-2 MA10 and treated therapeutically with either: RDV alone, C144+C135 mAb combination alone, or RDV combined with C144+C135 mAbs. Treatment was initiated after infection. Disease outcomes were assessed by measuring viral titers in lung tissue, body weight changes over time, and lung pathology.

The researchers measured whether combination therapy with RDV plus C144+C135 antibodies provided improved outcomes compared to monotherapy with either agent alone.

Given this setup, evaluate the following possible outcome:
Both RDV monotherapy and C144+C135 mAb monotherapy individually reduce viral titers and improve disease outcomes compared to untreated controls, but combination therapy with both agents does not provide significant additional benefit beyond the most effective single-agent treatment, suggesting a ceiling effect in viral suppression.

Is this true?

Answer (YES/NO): NO